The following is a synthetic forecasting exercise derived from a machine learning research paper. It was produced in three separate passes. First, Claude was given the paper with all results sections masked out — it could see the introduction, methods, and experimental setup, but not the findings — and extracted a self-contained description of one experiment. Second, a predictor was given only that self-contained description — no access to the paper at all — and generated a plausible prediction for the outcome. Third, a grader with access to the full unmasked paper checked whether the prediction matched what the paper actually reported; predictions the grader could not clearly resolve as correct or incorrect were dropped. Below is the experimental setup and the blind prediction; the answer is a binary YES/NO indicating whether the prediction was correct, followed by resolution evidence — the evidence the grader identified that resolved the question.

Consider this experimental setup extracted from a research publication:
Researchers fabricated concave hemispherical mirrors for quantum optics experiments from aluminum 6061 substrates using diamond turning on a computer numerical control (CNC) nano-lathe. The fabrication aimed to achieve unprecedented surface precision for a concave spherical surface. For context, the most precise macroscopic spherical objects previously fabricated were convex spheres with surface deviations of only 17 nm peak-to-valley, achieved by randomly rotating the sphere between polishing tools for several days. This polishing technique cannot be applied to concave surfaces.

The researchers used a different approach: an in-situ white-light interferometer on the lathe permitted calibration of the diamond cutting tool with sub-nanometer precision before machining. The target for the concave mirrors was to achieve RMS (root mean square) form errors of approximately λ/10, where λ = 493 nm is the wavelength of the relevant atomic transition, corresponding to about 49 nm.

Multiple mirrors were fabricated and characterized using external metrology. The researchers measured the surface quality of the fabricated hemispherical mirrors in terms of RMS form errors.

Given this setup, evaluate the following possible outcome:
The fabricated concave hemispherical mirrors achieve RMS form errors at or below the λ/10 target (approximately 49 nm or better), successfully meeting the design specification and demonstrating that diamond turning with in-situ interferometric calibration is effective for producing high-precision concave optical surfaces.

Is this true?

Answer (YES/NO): YES